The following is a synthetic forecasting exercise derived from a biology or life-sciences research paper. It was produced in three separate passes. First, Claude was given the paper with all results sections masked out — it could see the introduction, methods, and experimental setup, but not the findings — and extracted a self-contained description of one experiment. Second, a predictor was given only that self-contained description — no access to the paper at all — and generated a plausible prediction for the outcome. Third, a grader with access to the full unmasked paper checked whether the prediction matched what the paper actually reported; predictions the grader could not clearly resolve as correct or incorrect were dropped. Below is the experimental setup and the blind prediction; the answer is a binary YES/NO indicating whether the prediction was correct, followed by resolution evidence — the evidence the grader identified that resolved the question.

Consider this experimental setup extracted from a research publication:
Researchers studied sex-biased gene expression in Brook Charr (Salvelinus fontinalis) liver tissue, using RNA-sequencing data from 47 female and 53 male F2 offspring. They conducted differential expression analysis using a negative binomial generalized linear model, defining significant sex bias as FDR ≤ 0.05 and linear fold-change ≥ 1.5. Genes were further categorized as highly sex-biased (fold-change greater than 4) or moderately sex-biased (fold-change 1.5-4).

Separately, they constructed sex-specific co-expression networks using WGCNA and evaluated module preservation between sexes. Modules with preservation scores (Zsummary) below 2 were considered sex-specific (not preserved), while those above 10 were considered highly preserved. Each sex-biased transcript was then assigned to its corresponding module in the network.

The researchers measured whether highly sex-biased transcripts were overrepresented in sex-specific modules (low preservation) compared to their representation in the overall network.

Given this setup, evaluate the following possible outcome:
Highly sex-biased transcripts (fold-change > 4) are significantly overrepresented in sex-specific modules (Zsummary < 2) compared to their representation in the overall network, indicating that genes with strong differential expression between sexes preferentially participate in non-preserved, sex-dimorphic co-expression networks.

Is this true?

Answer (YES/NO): NO